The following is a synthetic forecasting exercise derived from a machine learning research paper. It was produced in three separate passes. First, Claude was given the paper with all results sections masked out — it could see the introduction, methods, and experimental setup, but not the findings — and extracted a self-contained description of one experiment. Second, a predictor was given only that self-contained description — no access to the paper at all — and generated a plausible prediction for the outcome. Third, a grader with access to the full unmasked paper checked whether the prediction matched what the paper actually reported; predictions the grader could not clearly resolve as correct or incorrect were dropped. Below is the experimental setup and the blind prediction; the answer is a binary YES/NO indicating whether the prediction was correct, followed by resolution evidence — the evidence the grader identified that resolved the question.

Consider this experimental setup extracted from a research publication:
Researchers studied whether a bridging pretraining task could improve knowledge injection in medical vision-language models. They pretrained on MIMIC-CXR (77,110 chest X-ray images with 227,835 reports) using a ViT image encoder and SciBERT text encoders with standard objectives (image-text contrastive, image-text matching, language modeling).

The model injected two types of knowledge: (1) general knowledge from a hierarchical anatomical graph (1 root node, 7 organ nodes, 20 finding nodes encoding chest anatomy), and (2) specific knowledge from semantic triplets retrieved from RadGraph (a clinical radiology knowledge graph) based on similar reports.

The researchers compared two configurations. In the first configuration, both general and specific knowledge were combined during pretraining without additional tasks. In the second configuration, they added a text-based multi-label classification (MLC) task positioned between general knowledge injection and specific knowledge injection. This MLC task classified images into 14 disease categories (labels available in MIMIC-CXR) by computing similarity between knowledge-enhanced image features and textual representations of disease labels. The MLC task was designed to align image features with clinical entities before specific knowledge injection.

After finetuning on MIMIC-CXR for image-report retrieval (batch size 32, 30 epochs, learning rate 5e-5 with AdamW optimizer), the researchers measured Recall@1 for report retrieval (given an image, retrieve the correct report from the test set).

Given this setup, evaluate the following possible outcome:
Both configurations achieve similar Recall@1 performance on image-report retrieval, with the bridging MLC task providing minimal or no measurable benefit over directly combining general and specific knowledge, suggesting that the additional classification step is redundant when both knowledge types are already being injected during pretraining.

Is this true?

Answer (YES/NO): NO